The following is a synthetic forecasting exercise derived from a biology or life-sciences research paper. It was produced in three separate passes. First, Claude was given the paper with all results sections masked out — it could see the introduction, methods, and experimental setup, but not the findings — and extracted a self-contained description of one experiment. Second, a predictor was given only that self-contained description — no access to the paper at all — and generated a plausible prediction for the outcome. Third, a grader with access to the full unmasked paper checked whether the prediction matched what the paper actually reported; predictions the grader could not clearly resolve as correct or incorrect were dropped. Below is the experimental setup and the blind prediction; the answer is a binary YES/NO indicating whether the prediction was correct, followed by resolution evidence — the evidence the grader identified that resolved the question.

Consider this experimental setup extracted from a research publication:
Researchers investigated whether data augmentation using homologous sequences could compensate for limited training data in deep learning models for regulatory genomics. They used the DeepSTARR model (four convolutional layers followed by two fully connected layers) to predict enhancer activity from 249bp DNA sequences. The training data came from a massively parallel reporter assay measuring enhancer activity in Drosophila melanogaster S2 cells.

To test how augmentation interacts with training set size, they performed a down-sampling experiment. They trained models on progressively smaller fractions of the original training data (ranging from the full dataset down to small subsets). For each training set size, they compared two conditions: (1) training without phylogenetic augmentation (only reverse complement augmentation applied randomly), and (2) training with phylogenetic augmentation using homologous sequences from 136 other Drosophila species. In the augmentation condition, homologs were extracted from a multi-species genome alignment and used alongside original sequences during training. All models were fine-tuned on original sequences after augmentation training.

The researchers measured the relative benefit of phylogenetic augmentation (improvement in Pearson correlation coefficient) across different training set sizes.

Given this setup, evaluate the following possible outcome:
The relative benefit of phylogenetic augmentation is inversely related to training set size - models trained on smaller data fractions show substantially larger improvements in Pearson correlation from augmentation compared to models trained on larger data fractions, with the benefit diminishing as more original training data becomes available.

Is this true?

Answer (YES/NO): YES